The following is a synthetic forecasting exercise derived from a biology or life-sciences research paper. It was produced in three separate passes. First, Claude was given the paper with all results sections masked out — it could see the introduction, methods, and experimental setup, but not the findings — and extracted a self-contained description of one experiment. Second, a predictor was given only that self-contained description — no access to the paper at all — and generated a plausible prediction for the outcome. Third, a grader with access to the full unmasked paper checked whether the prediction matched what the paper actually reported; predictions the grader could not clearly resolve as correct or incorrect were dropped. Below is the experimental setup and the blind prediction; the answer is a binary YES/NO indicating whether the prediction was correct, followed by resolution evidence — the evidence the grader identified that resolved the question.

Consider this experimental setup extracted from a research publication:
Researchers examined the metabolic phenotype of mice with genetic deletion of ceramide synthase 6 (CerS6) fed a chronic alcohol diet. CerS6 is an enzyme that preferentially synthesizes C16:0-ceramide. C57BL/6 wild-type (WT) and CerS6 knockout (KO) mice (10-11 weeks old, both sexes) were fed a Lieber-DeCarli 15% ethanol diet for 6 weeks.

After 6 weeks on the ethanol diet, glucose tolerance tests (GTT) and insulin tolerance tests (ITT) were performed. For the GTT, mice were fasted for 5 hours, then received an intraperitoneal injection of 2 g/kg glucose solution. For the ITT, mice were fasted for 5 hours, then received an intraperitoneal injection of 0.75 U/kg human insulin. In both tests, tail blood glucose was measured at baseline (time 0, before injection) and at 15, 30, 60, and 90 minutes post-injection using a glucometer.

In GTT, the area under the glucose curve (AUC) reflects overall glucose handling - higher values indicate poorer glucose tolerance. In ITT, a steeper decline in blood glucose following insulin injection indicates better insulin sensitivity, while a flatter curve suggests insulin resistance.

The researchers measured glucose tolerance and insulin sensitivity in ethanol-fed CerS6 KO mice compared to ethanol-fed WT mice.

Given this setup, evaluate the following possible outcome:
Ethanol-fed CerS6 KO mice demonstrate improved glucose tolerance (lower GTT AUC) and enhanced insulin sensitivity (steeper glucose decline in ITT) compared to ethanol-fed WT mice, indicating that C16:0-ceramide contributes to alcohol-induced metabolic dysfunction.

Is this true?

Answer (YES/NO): YES